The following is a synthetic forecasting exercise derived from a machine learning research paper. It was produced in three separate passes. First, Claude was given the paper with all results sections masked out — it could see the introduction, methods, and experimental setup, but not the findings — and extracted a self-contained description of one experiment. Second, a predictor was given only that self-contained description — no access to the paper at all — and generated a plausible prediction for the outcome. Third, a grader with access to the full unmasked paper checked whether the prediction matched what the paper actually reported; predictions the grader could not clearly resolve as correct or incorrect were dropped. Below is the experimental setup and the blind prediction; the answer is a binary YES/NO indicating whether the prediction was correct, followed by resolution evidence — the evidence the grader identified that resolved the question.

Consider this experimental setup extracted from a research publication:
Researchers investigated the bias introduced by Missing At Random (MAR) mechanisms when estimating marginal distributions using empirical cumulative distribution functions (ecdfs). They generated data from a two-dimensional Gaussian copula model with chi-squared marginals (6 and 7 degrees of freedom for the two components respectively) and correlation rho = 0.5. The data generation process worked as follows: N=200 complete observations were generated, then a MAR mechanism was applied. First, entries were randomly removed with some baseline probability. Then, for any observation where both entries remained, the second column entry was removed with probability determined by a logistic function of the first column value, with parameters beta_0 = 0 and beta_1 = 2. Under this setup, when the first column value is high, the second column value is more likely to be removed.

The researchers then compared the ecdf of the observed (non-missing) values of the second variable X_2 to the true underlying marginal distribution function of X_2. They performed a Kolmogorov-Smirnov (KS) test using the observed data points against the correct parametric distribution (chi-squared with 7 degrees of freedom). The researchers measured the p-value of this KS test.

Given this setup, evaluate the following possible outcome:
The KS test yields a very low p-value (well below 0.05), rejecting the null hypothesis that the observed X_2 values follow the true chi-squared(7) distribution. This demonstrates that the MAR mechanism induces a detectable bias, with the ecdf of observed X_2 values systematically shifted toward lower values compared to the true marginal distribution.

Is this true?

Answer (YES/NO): YES